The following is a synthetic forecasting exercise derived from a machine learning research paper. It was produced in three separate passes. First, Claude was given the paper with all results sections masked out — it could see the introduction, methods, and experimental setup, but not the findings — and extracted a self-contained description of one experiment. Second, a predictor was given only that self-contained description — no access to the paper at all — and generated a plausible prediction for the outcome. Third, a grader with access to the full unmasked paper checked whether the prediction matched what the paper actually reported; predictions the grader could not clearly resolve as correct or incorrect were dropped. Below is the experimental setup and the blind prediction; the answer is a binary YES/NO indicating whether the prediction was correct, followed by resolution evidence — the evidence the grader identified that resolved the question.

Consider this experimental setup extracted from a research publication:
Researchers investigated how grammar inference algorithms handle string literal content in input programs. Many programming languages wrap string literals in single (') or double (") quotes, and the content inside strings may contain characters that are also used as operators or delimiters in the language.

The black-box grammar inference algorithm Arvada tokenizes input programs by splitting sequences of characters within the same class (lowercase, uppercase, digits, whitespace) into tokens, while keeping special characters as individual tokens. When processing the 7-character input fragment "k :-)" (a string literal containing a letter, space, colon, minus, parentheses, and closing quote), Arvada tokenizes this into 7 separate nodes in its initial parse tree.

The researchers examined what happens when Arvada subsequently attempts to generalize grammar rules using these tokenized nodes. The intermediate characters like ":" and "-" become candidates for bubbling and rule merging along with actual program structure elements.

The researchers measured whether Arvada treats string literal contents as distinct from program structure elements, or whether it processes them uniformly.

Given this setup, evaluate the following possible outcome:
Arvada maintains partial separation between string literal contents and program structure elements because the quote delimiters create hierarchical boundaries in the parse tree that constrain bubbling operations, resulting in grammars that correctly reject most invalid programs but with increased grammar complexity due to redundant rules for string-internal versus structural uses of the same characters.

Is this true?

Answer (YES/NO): NO